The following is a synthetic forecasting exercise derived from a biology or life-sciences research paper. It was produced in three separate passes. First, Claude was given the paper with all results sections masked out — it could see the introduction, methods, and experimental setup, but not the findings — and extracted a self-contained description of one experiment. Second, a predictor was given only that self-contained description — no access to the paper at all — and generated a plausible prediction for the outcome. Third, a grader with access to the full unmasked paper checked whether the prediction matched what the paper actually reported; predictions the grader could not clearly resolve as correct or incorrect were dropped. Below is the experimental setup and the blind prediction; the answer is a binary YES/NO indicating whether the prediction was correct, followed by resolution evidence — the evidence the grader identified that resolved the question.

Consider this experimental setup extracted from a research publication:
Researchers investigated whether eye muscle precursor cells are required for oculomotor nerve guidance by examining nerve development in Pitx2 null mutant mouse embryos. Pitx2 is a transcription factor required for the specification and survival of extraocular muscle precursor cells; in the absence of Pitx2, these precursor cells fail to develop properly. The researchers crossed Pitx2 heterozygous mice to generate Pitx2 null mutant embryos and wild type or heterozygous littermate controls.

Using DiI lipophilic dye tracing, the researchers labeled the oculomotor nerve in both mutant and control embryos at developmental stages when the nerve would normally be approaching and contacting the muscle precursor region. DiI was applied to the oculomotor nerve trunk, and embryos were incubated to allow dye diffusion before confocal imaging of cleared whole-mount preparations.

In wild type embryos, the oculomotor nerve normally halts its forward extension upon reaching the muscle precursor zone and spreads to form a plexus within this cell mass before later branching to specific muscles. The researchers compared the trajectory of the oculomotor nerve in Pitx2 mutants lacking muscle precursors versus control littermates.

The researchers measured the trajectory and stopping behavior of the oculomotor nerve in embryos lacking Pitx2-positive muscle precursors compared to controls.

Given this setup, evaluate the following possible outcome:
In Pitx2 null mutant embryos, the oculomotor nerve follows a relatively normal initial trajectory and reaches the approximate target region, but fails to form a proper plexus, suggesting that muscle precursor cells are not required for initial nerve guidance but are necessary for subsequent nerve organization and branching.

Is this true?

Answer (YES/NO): NO